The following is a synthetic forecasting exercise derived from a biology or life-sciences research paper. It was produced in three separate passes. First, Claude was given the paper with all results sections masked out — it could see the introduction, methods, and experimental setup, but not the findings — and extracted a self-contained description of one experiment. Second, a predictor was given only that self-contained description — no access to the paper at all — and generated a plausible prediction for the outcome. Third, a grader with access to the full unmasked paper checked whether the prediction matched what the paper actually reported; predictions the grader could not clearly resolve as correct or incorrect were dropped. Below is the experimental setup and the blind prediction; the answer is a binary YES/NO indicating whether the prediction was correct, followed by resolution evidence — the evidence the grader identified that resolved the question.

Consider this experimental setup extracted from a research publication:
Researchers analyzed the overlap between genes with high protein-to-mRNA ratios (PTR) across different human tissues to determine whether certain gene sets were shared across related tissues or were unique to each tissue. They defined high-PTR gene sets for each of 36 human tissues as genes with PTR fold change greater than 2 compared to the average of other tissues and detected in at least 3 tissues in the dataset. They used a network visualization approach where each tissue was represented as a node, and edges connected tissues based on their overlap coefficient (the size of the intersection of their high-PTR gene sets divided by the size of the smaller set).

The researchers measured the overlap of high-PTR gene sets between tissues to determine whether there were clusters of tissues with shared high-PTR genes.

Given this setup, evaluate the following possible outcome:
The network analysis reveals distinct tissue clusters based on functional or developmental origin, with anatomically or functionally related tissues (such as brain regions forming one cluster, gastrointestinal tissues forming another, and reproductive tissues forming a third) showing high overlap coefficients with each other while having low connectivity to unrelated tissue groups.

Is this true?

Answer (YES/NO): YES